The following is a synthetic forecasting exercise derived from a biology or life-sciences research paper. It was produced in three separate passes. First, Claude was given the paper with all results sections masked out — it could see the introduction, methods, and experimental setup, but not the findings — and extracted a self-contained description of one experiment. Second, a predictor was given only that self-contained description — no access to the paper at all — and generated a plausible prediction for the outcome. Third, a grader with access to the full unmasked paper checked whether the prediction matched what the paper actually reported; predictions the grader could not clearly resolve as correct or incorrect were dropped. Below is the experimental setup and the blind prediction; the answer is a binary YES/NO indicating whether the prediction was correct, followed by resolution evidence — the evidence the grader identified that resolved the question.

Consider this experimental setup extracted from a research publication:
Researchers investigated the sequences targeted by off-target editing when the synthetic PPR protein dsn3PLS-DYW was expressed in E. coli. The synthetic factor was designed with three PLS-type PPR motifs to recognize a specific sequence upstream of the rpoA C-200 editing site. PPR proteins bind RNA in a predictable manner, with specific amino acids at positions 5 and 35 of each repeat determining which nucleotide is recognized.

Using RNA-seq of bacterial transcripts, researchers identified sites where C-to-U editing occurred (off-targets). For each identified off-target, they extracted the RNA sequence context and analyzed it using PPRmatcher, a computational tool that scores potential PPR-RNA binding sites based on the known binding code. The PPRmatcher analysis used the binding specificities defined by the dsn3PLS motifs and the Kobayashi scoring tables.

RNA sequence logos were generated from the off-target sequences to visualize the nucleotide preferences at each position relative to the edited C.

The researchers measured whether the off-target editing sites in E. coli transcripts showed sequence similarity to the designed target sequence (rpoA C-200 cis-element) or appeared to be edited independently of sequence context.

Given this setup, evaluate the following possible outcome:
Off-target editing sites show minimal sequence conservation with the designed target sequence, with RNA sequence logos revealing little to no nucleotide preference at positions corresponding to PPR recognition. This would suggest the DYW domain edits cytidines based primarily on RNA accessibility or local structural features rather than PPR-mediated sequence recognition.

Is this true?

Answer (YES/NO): NO